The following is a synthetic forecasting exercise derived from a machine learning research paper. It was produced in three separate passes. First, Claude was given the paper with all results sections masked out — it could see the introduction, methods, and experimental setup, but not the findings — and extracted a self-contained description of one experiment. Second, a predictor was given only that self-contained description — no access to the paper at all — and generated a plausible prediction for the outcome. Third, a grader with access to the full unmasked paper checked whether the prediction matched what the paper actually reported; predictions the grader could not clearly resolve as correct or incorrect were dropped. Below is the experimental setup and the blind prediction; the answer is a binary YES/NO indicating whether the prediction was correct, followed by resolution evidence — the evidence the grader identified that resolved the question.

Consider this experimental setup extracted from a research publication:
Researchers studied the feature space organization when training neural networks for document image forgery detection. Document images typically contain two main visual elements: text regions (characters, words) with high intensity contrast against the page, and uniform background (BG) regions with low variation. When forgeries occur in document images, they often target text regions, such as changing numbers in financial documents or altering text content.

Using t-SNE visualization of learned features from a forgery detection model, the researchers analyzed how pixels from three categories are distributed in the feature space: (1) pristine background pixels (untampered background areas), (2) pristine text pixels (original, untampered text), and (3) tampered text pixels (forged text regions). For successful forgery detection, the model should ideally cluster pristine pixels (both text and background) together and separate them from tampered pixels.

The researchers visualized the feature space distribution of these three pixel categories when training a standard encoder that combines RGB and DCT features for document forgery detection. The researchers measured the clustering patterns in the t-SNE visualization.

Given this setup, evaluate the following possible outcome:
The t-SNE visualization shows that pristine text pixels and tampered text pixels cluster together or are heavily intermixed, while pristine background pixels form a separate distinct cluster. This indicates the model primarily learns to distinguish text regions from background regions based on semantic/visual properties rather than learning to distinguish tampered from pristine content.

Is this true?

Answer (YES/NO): YES